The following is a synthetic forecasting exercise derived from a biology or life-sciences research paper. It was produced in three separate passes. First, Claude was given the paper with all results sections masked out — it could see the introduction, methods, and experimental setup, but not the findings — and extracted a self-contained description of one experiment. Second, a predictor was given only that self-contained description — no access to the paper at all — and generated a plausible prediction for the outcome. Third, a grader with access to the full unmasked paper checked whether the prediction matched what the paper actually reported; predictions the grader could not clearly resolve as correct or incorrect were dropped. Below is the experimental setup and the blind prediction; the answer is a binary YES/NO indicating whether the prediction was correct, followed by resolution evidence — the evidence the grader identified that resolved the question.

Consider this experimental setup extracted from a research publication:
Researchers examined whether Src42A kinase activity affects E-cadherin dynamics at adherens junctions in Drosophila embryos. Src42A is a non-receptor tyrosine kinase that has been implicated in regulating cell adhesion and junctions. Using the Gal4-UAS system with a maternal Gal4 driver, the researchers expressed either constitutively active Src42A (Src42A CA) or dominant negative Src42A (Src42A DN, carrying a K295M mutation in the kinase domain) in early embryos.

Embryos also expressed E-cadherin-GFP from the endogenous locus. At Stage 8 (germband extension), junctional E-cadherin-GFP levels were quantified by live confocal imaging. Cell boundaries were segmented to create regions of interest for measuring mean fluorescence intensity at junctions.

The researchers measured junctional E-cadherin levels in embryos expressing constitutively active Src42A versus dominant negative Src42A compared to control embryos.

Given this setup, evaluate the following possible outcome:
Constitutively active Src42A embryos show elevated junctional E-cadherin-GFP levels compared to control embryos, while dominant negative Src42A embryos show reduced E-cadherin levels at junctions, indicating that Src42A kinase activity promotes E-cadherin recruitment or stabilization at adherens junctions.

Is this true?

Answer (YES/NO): NO